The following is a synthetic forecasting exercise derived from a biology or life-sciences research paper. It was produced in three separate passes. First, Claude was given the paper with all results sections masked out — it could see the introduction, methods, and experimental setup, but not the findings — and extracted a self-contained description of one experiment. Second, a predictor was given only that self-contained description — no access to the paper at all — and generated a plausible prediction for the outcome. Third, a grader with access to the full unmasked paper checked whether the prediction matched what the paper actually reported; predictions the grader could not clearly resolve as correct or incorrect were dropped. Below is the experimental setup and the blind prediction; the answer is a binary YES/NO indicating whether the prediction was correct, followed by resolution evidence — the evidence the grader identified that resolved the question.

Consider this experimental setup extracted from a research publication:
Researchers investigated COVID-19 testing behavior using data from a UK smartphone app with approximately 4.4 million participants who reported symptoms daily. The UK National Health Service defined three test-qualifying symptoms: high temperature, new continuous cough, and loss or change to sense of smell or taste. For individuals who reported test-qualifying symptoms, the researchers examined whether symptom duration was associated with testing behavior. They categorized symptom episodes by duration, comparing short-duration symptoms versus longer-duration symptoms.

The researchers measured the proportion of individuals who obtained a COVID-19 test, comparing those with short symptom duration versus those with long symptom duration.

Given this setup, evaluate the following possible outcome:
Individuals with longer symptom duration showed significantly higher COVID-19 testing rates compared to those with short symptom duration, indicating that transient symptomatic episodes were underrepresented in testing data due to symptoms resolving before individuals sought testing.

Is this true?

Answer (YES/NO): YES